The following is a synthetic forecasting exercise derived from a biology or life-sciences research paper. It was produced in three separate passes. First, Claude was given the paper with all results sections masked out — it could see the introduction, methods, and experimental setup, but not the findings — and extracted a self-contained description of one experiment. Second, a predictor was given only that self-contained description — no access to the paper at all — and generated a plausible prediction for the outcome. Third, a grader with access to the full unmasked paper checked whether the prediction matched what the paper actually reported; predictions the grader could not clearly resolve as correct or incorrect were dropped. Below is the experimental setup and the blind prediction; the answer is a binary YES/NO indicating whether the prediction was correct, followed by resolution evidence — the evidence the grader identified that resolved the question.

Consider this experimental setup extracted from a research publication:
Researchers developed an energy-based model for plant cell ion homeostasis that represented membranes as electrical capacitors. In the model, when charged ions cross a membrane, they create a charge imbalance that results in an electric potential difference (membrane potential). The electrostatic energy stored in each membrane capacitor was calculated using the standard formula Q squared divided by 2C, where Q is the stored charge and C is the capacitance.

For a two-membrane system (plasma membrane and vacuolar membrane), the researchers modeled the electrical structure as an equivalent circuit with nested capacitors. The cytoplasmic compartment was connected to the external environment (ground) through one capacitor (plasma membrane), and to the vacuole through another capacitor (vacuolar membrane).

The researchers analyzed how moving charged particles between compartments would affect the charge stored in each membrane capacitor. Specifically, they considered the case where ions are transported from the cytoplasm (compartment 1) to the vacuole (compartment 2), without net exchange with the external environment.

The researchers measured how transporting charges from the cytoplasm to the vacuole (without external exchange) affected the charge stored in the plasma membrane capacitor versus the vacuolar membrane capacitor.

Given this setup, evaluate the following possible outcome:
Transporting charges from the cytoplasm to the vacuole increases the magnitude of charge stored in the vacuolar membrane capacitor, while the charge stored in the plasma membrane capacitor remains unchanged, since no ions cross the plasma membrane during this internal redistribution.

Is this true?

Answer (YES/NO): YES